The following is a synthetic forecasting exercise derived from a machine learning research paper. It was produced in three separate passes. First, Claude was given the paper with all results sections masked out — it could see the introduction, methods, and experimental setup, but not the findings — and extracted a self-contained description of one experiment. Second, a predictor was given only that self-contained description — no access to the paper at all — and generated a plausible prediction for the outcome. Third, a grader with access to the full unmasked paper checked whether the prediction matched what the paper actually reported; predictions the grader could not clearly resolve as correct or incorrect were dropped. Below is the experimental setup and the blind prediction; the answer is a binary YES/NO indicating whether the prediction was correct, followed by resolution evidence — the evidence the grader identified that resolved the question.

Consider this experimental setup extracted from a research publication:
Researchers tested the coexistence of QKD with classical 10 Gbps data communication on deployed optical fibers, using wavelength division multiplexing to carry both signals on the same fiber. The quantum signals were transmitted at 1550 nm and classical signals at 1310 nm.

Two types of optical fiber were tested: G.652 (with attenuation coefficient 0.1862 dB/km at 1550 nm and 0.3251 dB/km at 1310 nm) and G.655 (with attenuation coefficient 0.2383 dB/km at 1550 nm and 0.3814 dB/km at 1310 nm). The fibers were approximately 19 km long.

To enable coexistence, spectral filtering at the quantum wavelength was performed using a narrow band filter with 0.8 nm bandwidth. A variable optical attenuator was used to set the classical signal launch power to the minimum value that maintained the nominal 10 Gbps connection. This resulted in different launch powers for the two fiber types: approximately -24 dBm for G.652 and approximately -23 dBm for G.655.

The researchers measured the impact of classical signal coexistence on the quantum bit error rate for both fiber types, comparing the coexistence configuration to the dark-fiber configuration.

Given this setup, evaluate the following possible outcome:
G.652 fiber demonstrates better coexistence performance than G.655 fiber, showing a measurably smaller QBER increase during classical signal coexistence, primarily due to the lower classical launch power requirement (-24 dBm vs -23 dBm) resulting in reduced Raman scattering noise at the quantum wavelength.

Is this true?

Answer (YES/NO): YES